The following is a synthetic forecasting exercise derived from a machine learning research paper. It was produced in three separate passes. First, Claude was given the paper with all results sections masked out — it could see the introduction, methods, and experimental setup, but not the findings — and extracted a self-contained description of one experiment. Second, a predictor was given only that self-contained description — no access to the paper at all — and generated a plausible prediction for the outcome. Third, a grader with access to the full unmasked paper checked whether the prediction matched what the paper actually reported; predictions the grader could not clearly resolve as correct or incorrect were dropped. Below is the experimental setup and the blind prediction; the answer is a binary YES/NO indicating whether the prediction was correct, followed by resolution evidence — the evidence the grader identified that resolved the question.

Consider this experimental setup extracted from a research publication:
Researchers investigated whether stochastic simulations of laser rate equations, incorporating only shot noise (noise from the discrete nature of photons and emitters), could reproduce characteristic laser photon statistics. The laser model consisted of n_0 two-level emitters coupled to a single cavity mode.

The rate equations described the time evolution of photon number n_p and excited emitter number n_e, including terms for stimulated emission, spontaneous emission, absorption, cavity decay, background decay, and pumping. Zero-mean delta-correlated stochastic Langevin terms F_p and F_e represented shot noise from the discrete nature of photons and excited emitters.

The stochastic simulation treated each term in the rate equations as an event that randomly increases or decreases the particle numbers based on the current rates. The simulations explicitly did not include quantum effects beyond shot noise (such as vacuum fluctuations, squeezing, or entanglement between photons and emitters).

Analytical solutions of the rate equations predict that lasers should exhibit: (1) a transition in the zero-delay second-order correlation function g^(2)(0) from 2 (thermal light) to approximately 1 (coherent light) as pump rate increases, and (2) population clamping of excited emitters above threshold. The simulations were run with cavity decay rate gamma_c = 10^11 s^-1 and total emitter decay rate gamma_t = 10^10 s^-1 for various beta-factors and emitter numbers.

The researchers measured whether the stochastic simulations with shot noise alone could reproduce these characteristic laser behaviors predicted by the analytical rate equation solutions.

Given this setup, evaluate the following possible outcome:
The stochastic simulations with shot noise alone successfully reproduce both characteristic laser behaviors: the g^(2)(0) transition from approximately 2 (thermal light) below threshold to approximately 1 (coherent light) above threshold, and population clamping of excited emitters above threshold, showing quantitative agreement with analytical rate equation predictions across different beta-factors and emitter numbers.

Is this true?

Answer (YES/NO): YES